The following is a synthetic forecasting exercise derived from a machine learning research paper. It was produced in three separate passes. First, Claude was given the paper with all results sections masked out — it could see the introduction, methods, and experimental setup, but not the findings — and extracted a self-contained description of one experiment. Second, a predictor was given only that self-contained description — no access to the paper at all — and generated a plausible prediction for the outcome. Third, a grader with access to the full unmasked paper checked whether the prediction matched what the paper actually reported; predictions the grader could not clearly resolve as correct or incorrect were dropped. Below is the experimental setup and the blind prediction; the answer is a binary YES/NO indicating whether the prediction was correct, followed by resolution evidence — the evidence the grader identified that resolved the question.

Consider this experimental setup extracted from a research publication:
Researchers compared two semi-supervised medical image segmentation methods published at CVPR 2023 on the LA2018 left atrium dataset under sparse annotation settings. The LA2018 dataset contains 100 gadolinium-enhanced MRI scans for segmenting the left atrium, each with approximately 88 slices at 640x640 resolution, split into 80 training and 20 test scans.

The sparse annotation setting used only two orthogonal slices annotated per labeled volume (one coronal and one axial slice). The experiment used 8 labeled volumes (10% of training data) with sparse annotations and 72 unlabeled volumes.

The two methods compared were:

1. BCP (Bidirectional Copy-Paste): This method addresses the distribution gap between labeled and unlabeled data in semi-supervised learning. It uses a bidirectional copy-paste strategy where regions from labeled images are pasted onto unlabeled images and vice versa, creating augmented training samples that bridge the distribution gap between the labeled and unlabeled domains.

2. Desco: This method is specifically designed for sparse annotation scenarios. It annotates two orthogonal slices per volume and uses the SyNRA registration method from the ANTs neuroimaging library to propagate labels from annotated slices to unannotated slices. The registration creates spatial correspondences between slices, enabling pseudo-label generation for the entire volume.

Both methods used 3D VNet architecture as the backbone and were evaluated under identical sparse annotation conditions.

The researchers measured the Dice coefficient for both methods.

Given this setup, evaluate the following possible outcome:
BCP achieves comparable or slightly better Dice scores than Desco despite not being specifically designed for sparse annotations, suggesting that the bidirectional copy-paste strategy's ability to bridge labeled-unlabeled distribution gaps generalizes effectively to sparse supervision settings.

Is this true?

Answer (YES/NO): NO